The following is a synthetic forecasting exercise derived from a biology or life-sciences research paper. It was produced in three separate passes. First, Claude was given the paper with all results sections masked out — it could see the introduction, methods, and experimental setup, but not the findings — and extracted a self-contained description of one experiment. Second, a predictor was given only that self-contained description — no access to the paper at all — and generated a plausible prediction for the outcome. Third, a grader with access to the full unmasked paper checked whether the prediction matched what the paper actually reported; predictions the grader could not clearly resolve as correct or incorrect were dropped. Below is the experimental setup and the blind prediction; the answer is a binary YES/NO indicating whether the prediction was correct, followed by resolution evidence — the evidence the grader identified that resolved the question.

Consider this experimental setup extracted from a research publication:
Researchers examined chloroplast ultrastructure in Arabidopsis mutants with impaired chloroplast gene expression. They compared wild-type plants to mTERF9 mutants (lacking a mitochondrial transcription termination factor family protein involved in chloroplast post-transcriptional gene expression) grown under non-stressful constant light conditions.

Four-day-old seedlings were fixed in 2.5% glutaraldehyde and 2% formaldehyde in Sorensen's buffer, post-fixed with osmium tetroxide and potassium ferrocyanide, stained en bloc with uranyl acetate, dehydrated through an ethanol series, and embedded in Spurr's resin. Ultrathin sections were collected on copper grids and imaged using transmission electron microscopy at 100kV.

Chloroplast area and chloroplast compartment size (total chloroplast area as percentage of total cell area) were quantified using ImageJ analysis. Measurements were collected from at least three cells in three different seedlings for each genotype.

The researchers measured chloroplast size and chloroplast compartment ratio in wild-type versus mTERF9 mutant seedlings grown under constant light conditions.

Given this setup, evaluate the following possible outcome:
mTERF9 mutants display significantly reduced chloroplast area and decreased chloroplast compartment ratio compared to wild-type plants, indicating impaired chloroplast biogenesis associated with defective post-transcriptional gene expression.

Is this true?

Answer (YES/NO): YES